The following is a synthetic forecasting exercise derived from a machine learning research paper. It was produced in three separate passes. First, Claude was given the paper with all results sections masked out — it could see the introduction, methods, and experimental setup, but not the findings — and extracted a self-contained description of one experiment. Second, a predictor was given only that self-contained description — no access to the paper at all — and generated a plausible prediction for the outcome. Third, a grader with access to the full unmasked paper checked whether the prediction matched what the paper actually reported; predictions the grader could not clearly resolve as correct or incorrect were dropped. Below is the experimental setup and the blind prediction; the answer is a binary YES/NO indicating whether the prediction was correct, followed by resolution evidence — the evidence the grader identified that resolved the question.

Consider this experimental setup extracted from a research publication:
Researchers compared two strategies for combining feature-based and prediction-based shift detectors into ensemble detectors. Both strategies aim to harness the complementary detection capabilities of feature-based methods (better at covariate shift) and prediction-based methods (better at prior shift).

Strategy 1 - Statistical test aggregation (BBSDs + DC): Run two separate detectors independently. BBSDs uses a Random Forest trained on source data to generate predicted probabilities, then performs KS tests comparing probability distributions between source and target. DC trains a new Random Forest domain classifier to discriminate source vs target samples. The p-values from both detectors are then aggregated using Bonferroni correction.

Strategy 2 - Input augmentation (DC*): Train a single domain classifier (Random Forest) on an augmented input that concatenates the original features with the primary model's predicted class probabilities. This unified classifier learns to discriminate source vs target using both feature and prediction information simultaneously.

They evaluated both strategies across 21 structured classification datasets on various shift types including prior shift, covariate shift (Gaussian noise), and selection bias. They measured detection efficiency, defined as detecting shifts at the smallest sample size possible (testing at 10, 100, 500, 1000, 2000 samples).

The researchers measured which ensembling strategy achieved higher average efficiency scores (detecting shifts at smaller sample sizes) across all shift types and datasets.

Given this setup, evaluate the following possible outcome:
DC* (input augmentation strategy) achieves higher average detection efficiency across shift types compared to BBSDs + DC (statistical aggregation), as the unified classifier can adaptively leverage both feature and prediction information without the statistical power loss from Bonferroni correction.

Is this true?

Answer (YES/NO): NO